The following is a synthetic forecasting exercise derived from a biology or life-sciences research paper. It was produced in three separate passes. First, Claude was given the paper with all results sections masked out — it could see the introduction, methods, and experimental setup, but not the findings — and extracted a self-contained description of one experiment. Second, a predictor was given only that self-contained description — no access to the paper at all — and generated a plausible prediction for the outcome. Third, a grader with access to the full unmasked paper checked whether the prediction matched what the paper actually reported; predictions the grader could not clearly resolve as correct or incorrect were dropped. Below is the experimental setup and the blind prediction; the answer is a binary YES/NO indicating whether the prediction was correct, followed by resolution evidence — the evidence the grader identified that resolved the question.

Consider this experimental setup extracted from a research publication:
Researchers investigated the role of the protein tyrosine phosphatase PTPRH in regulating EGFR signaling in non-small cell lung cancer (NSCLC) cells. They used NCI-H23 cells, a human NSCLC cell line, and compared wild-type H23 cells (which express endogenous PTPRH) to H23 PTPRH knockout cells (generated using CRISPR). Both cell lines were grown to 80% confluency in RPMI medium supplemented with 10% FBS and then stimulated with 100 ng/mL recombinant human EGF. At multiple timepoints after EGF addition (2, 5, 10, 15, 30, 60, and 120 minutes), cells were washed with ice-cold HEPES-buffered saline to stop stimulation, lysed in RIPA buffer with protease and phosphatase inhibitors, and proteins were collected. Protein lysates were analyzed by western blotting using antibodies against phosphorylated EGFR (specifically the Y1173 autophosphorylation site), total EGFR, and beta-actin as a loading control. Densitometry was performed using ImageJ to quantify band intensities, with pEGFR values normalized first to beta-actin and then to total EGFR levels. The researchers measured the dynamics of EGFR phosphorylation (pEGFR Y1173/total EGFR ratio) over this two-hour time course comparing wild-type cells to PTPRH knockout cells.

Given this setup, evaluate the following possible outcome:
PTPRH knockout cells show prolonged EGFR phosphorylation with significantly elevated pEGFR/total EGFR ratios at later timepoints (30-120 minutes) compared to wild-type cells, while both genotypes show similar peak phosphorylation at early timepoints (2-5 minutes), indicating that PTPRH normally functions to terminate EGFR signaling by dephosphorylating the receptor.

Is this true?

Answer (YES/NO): NO